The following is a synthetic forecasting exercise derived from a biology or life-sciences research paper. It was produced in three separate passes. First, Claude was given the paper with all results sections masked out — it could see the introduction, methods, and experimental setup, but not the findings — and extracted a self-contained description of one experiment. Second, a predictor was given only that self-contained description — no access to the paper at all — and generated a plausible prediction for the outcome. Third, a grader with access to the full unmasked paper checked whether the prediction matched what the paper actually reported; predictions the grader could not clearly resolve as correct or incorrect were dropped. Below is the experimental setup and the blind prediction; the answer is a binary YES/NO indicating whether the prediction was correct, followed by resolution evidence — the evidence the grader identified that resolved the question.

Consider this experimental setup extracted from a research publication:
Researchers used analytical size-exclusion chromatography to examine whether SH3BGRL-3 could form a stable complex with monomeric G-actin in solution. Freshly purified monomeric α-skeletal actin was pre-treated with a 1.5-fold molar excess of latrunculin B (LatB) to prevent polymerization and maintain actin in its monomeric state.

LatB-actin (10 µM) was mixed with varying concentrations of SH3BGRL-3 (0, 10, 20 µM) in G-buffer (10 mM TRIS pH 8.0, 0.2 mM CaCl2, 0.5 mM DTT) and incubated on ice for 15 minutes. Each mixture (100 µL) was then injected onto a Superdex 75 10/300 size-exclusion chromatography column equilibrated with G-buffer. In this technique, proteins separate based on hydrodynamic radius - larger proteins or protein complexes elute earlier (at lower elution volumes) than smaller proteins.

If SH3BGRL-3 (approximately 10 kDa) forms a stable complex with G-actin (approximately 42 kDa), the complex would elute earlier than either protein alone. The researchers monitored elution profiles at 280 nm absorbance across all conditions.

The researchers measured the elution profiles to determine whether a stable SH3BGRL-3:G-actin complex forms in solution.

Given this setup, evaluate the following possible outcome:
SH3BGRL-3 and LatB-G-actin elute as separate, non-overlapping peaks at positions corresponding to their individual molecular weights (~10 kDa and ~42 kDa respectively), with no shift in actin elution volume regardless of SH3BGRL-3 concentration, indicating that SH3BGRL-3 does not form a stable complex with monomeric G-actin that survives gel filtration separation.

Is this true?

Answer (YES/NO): YES